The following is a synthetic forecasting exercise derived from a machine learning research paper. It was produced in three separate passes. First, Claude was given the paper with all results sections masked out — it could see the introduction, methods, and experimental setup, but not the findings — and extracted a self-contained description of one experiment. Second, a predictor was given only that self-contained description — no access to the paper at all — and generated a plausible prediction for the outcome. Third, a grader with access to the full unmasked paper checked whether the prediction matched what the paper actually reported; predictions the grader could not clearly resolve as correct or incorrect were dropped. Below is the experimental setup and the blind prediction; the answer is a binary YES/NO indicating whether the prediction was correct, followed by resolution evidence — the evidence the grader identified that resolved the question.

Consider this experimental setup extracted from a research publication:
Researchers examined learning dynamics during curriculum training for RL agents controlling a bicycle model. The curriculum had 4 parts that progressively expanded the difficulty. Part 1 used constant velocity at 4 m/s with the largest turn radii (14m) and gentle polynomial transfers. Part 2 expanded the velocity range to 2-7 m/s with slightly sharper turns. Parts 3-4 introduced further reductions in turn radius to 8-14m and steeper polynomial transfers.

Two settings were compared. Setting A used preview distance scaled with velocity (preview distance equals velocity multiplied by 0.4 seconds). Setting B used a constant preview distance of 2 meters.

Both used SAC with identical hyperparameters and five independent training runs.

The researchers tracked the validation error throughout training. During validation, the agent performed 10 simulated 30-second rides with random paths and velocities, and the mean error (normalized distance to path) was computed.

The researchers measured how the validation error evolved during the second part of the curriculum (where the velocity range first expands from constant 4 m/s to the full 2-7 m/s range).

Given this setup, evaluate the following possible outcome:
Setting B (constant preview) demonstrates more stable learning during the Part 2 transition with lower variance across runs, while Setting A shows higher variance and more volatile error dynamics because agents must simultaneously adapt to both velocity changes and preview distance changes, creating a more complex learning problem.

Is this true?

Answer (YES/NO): NO